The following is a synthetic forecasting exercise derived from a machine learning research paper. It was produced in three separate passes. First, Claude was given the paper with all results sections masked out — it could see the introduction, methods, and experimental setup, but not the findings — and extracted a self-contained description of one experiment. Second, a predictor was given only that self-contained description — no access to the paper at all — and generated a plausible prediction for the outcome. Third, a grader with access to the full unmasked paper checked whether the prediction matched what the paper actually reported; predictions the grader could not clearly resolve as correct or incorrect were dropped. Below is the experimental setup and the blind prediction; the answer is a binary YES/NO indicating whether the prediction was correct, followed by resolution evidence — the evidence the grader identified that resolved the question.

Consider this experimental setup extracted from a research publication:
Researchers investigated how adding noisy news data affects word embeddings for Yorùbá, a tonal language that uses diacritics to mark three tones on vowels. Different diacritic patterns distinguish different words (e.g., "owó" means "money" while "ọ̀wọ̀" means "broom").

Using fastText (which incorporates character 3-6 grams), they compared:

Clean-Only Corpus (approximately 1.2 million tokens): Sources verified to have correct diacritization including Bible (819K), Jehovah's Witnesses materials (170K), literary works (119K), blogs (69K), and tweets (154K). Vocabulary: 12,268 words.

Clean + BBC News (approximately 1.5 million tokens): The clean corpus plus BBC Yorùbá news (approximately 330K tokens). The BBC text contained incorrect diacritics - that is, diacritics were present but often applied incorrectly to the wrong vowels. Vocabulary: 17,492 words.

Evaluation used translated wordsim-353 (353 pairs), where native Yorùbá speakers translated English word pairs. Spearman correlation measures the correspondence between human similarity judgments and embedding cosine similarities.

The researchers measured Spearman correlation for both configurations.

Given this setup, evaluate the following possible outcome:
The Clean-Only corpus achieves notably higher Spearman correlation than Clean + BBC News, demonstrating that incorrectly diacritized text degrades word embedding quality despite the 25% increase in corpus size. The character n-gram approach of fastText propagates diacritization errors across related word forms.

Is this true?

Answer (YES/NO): NO